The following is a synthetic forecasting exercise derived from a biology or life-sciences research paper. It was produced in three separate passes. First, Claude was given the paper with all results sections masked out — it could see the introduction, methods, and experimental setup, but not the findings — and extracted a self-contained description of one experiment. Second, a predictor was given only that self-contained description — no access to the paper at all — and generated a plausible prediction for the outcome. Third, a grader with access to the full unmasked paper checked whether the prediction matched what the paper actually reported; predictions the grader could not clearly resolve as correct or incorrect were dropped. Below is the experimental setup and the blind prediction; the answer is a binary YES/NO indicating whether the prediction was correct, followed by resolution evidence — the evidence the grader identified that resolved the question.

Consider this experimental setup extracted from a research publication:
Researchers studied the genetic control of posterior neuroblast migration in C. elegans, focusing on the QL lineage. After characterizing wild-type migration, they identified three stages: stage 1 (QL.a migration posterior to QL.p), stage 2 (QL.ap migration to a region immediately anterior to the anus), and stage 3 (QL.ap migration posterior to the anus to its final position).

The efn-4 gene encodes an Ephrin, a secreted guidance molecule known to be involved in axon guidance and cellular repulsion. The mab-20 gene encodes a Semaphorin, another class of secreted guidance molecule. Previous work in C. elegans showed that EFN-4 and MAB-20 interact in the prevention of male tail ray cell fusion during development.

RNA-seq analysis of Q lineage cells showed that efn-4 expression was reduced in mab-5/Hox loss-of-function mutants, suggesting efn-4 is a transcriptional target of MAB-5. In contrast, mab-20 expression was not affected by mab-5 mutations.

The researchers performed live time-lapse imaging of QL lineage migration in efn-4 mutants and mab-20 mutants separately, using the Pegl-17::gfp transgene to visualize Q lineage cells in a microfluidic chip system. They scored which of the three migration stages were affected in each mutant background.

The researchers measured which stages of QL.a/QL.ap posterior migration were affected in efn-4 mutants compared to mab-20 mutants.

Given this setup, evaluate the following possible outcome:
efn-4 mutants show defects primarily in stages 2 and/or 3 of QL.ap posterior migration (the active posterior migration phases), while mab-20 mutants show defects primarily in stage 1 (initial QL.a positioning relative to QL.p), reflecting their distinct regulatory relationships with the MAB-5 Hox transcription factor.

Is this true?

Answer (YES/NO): NO